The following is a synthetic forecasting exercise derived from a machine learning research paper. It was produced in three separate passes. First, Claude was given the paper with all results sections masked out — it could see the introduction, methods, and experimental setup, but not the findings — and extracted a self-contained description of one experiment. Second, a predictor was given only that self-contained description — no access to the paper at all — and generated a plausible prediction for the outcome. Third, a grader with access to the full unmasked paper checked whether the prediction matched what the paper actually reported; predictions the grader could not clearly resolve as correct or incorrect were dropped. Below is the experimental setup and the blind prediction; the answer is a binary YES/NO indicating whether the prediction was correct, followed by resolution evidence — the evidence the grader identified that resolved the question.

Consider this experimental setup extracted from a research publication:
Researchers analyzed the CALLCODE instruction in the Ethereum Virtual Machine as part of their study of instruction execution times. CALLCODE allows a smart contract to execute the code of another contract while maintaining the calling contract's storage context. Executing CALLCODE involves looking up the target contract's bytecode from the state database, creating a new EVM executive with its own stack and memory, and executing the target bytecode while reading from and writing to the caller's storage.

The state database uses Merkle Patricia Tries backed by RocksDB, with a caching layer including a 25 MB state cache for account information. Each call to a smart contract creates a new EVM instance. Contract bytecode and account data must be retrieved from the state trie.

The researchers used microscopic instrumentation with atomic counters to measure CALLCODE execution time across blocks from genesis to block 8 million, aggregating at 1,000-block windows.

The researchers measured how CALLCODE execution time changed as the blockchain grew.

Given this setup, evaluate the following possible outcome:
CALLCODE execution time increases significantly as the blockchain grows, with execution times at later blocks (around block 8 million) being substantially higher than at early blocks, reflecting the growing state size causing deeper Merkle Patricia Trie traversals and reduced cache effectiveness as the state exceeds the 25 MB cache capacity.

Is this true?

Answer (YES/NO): YES